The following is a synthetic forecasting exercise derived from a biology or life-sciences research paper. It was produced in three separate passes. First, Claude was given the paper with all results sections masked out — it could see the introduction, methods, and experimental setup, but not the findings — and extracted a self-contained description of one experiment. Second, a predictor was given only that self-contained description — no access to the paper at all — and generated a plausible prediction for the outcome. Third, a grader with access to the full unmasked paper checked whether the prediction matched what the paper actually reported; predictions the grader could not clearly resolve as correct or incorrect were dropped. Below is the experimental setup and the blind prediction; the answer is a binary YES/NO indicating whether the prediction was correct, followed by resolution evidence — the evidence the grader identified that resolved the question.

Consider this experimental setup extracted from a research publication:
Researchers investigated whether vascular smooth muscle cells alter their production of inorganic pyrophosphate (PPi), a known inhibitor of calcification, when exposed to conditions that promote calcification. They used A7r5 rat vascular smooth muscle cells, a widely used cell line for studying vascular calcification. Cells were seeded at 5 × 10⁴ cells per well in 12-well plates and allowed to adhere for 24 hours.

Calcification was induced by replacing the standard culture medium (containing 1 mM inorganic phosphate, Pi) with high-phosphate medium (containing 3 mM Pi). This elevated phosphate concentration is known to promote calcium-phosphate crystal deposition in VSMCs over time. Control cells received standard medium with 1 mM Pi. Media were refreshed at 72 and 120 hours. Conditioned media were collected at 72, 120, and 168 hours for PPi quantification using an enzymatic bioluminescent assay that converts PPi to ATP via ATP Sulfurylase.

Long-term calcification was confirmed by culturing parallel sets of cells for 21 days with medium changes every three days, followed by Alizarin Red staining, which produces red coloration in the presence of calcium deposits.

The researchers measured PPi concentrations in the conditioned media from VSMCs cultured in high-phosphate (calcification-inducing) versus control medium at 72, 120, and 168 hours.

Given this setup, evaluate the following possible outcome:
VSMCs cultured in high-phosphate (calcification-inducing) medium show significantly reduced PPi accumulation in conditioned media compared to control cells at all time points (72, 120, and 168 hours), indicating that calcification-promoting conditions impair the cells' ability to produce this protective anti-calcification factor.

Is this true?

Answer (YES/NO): NO